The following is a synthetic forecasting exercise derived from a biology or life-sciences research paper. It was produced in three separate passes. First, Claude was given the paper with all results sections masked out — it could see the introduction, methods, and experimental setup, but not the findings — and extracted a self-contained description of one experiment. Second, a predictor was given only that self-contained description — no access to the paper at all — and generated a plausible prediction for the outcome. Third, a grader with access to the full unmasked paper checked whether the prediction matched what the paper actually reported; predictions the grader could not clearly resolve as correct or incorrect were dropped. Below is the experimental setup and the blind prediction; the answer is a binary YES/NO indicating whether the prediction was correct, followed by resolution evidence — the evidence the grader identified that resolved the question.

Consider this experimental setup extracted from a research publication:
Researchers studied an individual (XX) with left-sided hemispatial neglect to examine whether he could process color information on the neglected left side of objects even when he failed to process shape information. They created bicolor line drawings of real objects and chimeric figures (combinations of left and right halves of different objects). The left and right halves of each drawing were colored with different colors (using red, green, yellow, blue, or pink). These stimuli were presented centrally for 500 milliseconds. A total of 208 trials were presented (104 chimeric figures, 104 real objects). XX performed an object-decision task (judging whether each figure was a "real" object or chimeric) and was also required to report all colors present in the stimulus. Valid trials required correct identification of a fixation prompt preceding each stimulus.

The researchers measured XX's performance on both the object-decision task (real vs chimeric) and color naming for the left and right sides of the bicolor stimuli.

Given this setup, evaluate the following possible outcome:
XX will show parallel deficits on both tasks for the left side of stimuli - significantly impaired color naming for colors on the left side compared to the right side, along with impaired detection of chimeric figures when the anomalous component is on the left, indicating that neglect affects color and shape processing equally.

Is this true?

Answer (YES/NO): NO